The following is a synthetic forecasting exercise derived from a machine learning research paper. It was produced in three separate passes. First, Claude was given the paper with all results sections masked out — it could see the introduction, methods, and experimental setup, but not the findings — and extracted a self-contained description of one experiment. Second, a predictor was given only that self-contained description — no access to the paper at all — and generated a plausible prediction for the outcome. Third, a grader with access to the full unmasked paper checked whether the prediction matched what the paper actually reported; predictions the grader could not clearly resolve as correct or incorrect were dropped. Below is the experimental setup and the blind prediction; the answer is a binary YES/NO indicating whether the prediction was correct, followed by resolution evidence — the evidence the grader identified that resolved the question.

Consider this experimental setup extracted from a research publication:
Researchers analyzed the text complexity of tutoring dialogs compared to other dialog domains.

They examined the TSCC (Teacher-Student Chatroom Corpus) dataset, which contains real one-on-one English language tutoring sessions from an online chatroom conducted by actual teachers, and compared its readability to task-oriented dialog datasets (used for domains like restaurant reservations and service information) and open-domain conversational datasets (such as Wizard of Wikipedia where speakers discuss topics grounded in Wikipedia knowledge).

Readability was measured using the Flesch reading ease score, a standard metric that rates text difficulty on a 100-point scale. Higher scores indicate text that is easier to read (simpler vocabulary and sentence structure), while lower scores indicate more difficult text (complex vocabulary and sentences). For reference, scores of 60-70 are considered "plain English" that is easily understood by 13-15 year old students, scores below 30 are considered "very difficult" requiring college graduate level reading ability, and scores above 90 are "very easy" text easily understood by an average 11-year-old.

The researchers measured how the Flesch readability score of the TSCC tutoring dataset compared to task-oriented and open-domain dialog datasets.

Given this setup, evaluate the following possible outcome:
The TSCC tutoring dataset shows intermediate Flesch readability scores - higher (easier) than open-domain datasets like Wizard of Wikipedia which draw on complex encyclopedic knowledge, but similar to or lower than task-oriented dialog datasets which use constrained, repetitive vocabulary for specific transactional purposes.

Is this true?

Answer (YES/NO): NO